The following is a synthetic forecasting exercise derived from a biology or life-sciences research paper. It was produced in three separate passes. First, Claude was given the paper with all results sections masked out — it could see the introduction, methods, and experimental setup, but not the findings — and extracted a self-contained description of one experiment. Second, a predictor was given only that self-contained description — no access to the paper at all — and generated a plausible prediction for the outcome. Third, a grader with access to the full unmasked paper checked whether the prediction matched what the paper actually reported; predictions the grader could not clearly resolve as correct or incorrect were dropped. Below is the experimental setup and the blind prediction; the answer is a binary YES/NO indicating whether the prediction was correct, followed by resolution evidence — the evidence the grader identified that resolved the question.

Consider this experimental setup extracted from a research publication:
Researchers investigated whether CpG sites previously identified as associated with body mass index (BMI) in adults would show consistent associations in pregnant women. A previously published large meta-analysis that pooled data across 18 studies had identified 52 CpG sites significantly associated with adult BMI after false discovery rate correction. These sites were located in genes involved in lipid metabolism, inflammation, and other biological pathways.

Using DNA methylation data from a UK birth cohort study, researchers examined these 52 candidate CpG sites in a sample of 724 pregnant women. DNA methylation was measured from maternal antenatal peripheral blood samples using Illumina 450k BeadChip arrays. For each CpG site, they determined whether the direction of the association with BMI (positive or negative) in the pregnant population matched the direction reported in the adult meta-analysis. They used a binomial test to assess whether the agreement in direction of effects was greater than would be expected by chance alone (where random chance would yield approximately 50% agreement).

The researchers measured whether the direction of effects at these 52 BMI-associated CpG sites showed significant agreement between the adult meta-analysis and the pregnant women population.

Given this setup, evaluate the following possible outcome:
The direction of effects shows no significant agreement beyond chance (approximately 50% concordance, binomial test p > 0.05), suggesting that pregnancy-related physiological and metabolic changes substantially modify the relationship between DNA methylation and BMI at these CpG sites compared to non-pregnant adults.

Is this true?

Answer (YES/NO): NO